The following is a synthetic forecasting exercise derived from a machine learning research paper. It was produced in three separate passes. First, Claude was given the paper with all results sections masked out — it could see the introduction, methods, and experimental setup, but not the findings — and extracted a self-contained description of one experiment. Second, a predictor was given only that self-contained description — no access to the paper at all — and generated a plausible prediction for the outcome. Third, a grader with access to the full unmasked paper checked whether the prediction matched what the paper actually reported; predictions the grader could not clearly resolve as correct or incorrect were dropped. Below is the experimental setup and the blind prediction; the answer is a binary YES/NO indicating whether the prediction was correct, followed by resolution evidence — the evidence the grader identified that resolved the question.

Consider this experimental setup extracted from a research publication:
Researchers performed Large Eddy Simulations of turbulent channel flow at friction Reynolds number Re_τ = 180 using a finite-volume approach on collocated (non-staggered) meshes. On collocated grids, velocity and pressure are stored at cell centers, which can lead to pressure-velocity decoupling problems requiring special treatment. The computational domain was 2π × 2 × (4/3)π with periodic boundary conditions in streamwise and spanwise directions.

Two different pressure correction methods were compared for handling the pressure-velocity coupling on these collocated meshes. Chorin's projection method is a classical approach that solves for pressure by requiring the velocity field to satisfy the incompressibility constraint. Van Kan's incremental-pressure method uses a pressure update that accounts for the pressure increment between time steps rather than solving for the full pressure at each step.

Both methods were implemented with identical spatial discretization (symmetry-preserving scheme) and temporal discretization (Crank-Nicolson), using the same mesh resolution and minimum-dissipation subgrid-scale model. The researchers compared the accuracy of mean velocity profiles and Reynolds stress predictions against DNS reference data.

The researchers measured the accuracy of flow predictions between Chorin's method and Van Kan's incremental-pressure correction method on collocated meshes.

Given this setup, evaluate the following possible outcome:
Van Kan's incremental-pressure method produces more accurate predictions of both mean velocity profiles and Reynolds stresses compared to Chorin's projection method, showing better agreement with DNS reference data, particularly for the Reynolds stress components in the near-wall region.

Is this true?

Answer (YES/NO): NO